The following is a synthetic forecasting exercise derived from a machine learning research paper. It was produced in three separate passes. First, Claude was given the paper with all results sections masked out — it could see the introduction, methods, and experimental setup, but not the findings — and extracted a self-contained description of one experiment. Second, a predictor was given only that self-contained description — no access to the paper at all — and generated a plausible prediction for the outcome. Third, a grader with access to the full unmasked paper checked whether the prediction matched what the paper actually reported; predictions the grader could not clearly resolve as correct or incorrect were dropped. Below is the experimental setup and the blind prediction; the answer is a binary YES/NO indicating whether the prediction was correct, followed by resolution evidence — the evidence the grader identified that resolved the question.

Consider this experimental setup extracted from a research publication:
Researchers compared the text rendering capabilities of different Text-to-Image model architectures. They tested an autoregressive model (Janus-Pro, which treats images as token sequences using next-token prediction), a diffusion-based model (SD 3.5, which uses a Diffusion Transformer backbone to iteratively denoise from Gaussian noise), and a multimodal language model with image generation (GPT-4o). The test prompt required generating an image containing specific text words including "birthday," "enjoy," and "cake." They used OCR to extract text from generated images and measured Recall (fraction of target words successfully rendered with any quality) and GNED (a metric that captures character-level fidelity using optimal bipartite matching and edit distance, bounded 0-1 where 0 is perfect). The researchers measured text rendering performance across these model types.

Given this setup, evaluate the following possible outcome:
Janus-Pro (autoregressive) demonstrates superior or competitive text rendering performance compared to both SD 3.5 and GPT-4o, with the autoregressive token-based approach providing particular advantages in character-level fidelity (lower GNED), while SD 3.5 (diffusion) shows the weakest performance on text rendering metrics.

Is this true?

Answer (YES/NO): NO